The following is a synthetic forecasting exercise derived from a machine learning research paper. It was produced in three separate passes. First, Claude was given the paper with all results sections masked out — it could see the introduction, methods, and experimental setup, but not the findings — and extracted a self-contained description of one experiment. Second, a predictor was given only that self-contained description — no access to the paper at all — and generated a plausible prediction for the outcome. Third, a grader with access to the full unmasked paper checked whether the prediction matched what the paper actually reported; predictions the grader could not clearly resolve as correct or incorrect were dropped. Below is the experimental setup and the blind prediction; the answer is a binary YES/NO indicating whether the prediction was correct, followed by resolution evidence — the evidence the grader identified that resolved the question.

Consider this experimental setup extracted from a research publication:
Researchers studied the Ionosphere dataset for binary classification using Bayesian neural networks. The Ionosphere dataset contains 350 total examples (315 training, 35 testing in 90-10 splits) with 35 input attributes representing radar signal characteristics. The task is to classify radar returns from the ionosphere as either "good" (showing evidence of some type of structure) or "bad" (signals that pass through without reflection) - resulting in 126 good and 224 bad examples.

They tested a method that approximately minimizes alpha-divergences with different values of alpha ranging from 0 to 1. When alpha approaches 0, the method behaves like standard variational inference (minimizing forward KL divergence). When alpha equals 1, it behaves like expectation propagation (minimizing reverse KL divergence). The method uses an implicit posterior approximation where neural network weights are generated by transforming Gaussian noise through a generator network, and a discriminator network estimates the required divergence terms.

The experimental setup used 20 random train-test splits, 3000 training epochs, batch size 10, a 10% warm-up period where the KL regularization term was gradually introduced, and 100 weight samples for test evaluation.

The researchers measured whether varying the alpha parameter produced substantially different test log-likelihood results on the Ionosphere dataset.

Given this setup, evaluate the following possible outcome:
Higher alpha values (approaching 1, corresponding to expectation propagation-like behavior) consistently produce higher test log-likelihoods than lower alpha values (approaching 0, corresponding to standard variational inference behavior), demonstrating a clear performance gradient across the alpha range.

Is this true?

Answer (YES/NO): NO